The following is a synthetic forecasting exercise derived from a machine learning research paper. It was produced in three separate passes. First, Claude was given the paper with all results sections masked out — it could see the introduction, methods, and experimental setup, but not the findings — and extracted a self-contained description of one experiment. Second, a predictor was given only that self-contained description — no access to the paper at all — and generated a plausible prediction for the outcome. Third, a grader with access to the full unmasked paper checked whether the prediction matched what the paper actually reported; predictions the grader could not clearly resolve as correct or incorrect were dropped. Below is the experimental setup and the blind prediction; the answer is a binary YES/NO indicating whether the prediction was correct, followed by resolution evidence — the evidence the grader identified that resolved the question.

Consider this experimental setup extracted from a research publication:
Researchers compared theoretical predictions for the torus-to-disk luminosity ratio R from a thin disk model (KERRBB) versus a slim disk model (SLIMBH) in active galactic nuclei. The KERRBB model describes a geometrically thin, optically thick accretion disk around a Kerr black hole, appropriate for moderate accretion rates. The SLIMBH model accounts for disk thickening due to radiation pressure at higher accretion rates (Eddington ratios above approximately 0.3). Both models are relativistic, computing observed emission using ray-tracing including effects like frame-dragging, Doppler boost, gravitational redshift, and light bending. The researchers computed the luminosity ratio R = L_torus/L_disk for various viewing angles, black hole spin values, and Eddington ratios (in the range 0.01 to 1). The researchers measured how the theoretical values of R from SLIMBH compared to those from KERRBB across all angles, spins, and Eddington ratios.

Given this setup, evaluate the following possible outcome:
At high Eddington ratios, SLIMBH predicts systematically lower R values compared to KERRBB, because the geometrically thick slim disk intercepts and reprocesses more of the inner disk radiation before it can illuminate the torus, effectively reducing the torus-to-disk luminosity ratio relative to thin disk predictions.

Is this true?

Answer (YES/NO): NO